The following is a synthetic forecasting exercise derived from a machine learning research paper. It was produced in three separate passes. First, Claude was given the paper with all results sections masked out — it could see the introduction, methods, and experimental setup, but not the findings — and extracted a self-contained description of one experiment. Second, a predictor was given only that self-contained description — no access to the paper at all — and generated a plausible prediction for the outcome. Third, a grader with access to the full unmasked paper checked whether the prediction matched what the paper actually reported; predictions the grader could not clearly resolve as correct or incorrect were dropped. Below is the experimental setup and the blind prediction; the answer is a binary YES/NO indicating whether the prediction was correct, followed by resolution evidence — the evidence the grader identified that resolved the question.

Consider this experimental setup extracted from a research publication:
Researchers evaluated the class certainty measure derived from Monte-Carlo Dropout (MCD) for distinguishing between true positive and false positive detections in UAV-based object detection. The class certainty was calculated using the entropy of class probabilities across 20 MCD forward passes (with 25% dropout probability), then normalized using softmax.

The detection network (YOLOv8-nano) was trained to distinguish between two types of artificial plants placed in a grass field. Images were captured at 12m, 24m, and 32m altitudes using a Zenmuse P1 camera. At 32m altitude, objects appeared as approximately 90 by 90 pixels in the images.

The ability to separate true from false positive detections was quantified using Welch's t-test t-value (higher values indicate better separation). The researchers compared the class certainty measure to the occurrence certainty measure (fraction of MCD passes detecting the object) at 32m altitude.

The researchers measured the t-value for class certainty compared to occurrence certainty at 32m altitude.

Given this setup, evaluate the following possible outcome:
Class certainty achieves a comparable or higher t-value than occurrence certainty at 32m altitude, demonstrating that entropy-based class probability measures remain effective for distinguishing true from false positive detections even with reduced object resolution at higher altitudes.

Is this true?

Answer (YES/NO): YES